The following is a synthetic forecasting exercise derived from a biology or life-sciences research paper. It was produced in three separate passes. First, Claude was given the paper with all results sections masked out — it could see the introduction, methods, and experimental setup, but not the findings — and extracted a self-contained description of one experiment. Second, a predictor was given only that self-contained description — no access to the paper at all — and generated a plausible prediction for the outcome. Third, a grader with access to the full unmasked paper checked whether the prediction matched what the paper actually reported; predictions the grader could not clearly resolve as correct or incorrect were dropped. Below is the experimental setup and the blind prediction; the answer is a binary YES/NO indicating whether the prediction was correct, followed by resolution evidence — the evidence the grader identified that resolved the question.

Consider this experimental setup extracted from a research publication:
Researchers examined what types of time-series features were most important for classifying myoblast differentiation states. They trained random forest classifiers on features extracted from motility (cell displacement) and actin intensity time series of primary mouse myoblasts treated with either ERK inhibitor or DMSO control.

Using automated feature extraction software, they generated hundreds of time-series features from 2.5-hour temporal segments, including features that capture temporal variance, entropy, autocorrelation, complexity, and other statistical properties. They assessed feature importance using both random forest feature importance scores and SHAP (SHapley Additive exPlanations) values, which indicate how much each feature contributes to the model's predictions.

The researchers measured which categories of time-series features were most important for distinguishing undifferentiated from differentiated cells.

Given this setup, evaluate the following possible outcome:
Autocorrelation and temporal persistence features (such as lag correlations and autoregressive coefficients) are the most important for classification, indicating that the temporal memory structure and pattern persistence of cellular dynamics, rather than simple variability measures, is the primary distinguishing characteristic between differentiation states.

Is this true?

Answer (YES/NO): NO